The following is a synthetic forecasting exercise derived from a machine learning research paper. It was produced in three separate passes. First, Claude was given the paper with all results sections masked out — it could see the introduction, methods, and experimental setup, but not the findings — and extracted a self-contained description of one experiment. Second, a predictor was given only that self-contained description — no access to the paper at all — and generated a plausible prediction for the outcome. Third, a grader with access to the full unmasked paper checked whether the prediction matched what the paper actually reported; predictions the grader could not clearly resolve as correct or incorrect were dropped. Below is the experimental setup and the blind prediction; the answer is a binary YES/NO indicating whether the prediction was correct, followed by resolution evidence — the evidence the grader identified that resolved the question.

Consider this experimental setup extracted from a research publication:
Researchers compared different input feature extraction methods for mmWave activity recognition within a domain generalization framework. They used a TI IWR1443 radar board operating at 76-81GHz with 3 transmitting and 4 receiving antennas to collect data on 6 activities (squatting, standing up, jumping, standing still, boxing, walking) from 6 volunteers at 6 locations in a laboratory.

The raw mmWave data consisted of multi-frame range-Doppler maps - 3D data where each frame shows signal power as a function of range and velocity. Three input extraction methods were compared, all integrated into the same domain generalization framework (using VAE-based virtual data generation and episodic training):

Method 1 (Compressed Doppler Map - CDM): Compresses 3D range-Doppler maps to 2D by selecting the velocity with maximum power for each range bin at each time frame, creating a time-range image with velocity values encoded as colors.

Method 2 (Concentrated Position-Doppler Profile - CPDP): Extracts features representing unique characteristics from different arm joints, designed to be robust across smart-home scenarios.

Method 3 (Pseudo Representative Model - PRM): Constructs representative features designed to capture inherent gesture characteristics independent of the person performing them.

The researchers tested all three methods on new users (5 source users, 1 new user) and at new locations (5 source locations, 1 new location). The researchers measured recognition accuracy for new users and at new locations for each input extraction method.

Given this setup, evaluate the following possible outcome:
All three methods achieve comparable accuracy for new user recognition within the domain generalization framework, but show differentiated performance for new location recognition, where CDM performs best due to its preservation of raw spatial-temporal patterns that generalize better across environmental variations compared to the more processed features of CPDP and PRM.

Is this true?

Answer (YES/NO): NO